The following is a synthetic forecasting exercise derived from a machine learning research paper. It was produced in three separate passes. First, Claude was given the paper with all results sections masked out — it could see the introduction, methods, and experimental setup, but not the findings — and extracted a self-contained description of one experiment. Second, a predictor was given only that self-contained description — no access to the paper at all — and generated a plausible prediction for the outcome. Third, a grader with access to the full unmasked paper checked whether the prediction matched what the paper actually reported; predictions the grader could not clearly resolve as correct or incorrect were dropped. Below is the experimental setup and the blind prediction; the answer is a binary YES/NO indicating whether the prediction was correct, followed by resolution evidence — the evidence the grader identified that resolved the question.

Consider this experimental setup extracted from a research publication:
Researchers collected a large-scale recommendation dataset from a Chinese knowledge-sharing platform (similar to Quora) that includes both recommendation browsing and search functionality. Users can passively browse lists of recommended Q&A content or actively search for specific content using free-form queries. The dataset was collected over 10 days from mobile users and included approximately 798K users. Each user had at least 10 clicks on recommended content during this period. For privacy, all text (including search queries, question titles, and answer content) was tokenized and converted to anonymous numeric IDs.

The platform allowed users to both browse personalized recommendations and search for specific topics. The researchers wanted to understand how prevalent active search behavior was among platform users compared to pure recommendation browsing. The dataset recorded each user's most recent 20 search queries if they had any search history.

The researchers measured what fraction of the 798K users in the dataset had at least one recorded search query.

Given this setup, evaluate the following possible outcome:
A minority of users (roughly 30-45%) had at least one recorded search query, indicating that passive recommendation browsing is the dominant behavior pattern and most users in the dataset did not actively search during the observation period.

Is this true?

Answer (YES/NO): NO